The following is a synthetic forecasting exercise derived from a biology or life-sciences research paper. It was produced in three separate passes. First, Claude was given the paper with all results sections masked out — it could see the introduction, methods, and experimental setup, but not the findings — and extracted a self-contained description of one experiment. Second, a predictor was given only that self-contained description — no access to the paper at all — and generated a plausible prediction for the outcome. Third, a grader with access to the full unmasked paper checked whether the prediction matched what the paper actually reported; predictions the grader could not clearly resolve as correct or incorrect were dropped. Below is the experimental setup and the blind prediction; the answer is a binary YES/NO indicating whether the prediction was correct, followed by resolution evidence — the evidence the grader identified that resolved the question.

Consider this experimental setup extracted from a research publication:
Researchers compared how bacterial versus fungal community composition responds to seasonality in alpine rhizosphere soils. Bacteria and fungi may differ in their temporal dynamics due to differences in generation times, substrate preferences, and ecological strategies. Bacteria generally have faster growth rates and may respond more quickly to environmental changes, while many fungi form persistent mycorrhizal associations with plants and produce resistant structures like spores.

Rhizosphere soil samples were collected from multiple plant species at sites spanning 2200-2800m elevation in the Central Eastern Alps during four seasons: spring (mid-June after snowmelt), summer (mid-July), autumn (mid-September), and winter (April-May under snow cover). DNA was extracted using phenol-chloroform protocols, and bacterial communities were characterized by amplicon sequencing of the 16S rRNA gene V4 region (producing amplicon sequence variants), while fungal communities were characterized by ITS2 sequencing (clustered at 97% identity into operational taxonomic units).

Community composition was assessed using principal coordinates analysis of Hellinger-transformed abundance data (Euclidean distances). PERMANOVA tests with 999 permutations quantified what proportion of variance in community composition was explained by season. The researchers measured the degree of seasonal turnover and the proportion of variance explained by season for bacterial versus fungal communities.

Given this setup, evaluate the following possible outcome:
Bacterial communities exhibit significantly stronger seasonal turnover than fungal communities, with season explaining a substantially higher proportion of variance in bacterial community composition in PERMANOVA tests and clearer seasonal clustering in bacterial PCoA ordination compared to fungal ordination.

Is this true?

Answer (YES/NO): NO